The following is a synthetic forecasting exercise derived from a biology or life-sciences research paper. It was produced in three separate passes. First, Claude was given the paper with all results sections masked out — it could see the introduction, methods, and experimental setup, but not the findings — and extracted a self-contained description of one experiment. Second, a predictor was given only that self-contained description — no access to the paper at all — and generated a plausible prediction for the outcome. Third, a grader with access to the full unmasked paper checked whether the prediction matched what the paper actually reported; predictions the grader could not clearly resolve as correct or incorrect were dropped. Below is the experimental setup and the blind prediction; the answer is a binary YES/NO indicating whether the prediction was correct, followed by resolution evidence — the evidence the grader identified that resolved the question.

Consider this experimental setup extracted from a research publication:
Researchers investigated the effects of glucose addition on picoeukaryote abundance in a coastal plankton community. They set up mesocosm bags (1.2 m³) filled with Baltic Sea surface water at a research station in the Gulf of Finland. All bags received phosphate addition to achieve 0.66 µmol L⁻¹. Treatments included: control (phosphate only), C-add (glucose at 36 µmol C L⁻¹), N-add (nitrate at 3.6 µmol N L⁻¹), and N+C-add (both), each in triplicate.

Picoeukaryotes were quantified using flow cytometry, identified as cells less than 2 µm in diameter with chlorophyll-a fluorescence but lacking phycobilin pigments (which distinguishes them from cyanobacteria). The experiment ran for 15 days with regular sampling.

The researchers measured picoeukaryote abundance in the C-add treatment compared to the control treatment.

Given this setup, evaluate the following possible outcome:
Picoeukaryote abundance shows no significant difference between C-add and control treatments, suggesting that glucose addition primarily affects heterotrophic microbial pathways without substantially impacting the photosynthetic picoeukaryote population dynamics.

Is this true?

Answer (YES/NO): NO